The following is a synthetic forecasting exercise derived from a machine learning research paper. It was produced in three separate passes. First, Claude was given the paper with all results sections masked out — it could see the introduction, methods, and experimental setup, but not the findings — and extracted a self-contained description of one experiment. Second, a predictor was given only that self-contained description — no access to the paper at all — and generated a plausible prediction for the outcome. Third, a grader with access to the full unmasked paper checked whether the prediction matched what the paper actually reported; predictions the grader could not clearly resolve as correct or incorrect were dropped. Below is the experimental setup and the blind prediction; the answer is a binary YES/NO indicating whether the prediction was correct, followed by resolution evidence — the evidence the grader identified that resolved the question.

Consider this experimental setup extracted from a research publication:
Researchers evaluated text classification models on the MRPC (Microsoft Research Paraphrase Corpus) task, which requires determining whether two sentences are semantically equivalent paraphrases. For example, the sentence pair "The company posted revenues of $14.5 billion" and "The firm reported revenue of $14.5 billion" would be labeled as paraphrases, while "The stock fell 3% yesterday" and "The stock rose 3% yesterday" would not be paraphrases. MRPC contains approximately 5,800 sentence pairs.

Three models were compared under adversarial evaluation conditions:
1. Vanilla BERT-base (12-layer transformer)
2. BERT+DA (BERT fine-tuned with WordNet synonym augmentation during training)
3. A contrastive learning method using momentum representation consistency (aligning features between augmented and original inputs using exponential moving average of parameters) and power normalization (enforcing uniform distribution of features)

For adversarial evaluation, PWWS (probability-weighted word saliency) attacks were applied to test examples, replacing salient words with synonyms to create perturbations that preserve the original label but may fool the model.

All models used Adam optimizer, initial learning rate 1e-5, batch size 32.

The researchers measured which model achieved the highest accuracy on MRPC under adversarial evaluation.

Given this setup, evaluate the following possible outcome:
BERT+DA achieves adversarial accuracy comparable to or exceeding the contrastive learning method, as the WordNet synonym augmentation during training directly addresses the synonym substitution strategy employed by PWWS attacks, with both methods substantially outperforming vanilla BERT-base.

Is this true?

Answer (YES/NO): NO